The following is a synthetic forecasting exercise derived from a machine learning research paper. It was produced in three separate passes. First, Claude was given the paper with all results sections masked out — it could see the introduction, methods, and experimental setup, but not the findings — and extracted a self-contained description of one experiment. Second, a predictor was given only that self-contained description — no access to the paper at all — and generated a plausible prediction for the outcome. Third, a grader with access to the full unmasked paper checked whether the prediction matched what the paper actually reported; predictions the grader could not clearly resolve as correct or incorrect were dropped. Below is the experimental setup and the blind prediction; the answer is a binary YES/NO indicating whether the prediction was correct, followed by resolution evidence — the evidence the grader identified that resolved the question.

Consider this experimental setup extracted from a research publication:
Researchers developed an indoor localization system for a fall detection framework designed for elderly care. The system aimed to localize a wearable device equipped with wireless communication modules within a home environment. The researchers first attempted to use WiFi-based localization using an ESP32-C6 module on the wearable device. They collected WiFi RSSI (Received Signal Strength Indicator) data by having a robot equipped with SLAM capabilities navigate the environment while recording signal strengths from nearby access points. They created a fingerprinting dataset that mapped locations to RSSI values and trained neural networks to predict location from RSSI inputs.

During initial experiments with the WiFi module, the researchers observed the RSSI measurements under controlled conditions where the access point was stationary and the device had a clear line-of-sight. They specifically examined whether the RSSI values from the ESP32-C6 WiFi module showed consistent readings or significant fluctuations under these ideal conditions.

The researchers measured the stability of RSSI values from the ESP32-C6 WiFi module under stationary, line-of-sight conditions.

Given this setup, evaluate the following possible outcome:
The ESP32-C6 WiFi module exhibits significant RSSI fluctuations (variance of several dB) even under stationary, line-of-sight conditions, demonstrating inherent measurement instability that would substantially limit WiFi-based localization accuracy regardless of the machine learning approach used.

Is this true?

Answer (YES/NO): YES